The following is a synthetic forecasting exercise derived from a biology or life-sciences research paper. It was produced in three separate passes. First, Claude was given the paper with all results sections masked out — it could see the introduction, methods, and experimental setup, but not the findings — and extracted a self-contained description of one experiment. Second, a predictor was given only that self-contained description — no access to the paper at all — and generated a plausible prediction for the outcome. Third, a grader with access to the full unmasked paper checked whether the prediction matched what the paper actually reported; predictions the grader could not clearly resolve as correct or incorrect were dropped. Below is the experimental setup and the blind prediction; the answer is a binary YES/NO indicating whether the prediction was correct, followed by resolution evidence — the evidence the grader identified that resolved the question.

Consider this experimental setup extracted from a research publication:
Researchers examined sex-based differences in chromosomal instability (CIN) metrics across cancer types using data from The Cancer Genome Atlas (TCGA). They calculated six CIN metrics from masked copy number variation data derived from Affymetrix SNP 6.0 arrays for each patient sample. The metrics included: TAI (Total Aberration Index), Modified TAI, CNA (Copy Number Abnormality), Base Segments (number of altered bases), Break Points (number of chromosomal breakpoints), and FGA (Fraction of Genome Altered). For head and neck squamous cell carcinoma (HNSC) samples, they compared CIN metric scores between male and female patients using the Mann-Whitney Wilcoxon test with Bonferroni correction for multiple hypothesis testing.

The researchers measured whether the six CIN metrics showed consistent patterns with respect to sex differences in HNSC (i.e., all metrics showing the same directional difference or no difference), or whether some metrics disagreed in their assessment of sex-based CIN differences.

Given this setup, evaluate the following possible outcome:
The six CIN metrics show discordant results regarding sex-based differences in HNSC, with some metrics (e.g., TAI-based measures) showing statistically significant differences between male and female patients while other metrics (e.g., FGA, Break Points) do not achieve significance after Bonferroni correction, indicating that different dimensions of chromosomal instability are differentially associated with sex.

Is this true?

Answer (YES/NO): NO